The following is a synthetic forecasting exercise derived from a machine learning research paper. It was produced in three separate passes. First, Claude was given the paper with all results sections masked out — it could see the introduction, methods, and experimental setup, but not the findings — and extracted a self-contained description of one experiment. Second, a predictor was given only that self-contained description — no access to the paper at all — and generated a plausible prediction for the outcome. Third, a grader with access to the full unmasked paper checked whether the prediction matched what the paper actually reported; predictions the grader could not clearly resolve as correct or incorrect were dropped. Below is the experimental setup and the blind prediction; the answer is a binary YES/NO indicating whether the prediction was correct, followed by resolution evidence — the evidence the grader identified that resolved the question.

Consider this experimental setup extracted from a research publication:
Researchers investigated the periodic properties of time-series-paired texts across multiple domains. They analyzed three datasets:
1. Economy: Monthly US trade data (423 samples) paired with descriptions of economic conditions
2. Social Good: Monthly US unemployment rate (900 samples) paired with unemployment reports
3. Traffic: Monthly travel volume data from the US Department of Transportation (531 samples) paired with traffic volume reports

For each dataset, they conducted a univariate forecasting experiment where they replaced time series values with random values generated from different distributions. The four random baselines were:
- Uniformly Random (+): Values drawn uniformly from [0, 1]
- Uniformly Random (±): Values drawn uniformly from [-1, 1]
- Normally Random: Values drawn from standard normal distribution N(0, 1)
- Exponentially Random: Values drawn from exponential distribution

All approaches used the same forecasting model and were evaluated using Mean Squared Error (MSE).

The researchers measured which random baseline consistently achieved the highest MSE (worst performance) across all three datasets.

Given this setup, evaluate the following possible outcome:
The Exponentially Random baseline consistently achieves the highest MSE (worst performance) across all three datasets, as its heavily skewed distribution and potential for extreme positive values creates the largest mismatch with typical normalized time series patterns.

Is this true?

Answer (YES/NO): NO